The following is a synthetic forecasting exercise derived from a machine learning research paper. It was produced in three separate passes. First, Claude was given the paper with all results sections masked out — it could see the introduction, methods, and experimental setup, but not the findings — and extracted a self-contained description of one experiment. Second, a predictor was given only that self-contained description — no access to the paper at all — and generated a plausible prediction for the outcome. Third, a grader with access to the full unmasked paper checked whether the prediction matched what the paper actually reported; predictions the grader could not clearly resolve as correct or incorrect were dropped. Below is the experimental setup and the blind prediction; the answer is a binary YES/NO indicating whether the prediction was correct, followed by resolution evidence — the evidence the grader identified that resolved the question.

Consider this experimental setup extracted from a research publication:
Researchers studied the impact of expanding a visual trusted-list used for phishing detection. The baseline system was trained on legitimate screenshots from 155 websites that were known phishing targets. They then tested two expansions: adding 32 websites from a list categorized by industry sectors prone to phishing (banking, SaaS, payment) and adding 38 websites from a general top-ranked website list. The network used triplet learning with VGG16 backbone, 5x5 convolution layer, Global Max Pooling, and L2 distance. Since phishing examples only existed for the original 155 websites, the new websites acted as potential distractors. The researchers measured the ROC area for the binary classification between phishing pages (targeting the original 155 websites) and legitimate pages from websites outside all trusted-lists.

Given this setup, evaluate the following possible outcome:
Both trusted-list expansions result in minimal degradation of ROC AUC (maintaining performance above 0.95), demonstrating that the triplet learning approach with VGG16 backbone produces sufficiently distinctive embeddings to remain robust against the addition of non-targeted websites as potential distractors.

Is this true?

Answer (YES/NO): YES